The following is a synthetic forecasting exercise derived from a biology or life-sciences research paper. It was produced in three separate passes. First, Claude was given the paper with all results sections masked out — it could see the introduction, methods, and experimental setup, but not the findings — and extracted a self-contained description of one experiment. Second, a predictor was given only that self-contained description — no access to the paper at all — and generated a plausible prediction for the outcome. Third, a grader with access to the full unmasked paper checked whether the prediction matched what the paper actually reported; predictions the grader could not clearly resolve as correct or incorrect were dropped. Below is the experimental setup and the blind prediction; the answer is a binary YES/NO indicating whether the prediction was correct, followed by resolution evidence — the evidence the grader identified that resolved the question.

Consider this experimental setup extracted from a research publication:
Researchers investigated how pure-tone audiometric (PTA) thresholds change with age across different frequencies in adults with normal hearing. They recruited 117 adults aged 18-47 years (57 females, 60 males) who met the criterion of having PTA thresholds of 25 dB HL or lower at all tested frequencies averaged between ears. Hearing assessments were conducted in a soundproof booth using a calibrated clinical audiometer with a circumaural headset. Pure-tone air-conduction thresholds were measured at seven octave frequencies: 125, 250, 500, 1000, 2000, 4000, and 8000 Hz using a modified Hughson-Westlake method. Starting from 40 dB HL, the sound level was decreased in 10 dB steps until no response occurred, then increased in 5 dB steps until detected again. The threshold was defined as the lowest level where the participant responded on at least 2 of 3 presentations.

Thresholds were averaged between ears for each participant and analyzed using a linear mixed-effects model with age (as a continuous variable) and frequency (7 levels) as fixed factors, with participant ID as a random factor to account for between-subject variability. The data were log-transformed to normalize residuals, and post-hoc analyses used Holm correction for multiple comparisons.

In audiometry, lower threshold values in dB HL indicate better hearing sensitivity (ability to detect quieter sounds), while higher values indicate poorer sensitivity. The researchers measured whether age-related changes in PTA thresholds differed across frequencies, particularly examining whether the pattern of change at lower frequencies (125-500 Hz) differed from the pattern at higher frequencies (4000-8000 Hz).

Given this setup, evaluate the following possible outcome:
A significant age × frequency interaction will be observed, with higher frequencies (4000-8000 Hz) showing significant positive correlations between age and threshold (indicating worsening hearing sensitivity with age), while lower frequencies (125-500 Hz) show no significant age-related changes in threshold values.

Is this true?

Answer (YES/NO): NO